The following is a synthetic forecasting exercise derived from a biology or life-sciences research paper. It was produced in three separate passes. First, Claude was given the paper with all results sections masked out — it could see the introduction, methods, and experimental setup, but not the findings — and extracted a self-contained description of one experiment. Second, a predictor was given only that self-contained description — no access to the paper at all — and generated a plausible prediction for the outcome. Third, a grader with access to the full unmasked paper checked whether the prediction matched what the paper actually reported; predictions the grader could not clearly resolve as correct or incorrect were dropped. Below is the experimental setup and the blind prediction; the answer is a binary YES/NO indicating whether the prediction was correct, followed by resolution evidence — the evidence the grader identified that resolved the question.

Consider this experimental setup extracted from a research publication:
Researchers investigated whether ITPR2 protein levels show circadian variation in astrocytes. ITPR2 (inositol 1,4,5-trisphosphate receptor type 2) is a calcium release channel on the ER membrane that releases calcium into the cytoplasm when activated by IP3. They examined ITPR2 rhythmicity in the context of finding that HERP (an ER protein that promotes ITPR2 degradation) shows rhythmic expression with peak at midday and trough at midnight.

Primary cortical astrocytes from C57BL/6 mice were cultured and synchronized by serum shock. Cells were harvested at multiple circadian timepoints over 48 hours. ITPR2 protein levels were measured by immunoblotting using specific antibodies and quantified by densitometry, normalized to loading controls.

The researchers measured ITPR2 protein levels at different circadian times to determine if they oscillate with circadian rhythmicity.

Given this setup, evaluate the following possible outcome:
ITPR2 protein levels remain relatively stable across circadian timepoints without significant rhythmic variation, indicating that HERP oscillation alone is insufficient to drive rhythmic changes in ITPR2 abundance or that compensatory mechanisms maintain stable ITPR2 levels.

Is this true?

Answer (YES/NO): NO